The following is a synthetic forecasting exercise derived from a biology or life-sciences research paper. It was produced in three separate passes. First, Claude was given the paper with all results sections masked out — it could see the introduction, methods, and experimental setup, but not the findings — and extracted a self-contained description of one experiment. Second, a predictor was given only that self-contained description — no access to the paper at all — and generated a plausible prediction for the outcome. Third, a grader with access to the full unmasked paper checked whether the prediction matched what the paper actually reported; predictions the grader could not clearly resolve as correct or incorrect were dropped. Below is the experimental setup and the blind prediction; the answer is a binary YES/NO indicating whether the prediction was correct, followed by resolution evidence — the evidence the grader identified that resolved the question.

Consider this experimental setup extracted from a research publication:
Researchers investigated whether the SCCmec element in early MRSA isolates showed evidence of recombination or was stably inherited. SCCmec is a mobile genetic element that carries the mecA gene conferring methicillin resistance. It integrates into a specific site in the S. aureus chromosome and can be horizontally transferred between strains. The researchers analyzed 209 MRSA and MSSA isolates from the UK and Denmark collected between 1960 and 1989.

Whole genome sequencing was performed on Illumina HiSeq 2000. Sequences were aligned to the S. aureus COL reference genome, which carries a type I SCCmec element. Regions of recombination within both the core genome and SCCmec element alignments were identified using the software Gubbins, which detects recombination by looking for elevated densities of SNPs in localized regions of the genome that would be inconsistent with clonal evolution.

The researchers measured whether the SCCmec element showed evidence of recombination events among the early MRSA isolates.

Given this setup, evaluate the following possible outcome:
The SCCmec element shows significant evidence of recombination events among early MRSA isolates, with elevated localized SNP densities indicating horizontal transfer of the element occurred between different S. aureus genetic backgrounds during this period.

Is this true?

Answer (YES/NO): NO